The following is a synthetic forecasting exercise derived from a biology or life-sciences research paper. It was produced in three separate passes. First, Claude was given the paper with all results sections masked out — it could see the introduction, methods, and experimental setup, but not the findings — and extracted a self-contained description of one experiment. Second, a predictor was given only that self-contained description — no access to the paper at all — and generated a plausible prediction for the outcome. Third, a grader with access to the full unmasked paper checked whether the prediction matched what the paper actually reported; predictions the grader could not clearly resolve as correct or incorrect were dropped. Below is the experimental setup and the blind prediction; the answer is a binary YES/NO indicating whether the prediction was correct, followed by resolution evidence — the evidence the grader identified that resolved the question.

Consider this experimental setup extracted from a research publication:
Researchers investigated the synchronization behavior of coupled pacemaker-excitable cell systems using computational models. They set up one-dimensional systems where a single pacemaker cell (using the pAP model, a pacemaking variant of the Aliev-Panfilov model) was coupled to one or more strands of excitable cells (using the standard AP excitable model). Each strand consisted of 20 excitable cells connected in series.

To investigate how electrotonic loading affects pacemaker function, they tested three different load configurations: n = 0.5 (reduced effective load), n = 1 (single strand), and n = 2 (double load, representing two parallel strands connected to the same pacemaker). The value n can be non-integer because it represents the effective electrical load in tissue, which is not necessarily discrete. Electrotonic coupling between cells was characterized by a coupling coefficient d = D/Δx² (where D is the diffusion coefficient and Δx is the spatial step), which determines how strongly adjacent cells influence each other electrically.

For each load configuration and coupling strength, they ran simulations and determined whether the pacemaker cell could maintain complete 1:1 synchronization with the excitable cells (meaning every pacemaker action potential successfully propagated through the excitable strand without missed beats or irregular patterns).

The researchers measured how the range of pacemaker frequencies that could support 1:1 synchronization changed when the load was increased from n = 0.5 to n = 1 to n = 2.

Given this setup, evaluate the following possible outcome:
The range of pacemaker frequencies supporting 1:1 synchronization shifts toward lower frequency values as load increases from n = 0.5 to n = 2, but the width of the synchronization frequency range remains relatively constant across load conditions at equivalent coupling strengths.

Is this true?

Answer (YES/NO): NO